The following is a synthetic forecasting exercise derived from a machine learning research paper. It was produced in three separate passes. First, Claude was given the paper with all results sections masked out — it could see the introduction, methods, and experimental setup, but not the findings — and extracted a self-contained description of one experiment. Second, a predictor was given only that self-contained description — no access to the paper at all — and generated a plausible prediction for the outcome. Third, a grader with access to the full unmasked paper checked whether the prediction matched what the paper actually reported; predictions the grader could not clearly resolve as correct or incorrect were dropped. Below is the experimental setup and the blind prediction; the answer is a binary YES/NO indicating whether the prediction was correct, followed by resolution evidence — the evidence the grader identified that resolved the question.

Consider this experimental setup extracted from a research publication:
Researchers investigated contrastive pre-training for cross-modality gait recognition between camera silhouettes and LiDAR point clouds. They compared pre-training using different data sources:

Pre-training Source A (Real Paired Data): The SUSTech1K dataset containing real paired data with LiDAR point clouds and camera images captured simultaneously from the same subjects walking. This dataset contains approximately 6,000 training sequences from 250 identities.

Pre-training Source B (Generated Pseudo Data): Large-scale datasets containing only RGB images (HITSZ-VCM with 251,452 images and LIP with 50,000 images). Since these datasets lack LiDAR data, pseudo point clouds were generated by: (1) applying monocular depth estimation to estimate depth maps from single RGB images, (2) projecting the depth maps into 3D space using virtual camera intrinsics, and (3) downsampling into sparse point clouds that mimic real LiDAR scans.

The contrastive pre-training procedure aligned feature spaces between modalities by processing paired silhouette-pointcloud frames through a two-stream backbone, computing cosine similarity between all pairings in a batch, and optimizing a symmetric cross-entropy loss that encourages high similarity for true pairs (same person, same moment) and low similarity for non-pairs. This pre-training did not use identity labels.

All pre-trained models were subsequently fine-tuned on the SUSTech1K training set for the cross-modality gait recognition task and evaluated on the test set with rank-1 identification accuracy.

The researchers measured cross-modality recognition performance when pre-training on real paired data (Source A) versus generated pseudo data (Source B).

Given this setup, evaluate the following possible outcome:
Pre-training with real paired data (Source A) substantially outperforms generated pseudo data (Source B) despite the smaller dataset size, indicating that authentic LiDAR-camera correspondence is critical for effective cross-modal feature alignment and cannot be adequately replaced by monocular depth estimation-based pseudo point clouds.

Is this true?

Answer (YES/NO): NO